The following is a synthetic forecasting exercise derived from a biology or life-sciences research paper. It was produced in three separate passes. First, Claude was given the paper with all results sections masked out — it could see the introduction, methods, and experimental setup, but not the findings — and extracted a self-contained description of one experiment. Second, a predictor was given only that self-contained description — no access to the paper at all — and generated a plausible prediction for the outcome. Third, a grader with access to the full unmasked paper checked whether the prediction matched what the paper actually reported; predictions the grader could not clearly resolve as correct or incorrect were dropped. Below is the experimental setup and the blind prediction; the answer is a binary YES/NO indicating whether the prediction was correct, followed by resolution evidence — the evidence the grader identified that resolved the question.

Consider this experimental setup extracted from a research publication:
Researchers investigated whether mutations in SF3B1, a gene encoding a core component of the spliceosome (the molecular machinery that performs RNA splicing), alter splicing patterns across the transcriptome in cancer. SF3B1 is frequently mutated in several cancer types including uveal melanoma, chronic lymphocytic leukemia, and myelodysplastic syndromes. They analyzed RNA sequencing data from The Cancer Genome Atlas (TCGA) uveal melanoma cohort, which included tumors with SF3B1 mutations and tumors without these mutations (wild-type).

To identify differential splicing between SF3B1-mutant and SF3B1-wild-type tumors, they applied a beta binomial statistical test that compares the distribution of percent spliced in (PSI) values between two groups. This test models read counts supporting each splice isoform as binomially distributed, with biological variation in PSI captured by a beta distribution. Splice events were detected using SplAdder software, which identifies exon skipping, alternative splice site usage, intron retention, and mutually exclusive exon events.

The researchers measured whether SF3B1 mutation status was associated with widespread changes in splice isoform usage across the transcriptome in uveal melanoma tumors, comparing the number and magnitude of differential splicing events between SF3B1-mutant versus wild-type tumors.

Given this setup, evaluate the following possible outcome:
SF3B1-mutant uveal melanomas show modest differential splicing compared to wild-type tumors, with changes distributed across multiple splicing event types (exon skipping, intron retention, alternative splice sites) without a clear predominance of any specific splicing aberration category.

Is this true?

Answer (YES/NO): NO